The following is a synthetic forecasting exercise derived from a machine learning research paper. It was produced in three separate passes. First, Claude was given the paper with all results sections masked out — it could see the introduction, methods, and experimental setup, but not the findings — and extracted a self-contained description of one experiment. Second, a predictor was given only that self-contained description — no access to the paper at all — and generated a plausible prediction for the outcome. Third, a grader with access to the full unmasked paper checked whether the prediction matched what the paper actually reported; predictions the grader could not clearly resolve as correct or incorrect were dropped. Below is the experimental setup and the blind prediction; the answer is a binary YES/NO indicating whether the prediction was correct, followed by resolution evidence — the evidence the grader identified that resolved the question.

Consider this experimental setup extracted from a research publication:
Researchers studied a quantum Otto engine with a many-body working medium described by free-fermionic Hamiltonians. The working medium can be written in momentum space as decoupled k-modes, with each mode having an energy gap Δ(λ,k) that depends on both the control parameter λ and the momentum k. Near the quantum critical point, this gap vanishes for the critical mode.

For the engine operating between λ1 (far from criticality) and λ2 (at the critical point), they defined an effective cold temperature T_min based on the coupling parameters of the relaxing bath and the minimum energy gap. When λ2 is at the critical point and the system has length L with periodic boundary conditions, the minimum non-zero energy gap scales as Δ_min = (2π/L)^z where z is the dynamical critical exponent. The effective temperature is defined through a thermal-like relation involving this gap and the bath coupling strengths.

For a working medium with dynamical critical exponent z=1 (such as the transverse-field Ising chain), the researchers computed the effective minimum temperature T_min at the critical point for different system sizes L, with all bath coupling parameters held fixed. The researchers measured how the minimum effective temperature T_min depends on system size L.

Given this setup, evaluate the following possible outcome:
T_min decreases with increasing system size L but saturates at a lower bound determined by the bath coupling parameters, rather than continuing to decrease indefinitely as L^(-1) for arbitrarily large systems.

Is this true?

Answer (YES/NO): NO